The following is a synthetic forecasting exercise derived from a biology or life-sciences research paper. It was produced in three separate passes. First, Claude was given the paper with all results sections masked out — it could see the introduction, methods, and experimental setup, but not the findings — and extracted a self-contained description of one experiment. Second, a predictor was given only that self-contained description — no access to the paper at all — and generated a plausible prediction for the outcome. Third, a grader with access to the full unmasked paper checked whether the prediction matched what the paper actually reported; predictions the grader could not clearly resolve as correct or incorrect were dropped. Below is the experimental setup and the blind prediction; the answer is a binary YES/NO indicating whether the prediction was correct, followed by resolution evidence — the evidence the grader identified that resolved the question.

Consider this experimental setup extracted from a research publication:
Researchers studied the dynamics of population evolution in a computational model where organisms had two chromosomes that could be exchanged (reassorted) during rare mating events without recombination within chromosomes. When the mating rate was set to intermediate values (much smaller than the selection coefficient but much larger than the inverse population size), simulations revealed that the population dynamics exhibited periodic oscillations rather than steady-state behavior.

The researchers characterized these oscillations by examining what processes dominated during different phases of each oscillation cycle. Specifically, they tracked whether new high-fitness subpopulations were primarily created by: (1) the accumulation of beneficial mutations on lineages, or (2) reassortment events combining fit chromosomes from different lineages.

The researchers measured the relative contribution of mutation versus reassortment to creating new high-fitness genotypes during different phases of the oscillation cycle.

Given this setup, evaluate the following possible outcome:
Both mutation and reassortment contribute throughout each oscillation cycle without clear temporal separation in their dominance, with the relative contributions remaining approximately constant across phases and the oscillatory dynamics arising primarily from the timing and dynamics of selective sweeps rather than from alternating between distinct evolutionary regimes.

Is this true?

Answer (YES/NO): NO